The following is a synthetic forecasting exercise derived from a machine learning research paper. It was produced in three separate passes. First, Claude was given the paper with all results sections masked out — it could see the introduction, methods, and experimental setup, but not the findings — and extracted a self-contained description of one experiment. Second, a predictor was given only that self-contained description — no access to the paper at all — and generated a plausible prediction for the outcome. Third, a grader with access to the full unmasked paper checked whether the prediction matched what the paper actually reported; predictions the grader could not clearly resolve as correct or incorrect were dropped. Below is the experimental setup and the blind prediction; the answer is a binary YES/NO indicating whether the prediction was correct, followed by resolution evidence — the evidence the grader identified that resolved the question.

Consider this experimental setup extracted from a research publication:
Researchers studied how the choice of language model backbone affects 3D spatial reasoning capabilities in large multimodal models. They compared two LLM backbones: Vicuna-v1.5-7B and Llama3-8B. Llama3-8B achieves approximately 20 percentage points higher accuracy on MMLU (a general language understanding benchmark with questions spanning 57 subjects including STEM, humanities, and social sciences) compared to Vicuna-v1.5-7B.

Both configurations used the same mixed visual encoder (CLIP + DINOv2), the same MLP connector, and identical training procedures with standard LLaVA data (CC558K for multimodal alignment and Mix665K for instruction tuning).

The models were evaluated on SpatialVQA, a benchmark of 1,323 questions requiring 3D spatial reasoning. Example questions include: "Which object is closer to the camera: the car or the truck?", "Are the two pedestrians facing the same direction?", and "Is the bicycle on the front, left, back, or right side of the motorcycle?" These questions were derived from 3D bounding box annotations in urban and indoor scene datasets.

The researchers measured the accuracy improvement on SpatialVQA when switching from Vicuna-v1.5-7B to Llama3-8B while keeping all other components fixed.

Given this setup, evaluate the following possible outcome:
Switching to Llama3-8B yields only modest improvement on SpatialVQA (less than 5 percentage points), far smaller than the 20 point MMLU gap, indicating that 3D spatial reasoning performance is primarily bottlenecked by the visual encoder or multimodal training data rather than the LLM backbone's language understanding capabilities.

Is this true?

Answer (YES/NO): YES